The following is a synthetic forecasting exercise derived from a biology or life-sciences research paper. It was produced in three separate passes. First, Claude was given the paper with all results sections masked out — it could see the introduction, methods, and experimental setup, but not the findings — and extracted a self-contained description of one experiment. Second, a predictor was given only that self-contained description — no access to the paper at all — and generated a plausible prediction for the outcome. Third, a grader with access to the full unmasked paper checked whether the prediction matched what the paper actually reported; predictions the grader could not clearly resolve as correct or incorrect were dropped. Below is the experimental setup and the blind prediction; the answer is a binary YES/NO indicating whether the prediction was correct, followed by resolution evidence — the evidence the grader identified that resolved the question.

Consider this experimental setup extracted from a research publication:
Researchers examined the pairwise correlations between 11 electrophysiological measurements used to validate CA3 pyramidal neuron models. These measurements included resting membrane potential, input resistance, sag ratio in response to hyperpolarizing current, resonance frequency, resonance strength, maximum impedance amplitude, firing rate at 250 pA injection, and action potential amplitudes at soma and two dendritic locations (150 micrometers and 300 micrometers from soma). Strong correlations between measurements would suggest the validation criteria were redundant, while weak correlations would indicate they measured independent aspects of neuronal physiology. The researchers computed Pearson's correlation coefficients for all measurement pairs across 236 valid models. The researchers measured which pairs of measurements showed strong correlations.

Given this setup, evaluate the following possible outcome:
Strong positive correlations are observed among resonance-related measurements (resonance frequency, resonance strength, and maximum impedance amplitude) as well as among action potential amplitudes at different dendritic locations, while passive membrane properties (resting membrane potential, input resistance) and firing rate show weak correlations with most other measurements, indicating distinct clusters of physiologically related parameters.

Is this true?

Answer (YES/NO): NO